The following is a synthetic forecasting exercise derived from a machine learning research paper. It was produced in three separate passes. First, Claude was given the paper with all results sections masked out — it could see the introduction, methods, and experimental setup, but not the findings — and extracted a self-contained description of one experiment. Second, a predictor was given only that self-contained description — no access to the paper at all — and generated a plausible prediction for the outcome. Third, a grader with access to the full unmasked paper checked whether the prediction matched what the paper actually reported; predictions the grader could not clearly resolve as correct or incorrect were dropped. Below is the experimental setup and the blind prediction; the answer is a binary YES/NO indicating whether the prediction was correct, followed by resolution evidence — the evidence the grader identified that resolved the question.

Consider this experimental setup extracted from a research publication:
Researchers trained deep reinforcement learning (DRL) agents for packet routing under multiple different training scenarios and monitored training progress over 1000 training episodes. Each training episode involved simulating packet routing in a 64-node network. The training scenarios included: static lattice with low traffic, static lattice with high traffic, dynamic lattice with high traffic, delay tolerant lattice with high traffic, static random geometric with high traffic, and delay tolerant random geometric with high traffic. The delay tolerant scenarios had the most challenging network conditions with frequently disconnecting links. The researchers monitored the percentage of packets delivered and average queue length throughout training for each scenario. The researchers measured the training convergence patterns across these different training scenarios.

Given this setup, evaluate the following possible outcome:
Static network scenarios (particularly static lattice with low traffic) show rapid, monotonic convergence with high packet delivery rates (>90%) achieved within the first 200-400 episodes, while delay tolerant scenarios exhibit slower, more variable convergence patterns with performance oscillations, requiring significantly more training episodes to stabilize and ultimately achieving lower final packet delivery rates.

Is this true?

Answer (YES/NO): NO